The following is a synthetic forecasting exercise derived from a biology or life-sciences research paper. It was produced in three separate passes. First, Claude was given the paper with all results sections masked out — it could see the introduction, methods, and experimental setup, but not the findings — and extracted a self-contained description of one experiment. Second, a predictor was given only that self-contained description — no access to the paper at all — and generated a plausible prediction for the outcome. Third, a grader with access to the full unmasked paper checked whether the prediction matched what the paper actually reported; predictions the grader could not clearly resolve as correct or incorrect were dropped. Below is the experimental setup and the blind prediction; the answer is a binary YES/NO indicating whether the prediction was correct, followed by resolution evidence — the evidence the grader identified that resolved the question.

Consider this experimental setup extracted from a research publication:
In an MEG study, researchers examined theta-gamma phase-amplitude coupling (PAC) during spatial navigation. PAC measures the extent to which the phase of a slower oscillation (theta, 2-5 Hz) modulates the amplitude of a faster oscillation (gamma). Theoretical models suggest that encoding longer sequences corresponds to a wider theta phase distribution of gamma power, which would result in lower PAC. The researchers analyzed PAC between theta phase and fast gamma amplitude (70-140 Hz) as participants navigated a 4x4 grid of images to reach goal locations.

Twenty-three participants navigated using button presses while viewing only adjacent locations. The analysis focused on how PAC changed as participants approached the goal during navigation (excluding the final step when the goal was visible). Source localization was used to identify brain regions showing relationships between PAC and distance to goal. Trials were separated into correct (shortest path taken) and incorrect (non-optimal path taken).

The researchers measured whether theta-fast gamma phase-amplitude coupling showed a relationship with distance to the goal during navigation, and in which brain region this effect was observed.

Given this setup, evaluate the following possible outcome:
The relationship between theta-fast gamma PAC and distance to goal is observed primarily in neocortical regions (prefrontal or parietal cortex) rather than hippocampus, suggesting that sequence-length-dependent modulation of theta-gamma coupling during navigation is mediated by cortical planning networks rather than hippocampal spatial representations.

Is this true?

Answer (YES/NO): NO